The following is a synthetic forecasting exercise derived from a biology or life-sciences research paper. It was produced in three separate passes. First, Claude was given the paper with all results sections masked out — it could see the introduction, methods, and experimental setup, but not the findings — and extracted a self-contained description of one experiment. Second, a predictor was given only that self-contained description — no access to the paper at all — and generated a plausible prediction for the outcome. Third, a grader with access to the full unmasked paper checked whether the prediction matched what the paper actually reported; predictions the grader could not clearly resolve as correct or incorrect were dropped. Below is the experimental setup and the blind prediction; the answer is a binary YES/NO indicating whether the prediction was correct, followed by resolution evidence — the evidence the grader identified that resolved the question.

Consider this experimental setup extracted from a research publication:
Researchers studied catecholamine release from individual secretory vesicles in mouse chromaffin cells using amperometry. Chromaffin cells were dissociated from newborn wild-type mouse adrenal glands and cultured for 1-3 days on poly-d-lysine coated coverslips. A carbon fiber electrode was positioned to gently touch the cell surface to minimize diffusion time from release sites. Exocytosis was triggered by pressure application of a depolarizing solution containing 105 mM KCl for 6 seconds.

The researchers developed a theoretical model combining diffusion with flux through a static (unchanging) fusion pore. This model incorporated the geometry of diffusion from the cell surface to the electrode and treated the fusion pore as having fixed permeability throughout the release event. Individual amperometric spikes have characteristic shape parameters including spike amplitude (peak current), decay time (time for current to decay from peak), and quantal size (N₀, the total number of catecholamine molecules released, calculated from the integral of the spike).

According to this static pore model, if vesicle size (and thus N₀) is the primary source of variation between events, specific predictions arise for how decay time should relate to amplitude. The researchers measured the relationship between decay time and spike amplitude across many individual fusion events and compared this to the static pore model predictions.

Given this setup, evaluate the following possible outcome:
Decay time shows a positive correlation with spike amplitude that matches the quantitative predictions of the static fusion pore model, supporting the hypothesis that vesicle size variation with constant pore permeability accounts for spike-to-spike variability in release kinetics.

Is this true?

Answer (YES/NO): NO